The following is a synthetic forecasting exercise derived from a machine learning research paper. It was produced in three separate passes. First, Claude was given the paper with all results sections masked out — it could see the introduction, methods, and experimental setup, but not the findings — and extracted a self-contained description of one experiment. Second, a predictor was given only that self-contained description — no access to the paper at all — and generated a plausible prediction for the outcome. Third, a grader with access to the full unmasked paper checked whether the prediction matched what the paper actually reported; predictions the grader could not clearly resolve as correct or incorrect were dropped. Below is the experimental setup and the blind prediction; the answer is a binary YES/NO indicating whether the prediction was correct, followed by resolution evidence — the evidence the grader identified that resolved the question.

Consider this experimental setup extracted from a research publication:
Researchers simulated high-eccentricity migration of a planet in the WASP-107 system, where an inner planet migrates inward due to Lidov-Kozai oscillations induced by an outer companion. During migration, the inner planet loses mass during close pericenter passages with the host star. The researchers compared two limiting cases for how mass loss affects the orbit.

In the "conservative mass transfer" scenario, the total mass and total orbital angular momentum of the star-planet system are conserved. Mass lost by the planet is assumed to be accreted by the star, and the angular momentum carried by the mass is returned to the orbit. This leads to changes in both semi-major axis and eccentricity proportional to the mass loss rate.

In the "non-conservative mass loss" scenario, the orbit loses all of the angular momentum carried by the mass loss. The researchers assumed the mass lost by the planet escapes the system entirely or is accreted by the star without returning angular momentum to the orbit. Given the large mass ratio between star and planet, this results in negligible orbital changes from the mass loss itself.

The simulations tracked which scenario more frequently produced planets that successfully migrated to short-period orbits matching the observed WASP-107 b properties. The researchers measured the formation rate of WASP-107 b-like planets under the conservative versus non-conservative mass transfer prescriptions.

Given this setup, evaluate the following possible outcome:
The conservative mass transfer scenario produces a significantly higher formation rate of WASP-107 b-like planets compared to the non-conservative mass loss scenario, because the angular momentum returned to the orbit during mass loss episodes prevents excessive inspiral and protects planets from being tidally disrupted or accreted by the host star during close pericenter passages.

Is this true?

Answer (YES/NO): NO